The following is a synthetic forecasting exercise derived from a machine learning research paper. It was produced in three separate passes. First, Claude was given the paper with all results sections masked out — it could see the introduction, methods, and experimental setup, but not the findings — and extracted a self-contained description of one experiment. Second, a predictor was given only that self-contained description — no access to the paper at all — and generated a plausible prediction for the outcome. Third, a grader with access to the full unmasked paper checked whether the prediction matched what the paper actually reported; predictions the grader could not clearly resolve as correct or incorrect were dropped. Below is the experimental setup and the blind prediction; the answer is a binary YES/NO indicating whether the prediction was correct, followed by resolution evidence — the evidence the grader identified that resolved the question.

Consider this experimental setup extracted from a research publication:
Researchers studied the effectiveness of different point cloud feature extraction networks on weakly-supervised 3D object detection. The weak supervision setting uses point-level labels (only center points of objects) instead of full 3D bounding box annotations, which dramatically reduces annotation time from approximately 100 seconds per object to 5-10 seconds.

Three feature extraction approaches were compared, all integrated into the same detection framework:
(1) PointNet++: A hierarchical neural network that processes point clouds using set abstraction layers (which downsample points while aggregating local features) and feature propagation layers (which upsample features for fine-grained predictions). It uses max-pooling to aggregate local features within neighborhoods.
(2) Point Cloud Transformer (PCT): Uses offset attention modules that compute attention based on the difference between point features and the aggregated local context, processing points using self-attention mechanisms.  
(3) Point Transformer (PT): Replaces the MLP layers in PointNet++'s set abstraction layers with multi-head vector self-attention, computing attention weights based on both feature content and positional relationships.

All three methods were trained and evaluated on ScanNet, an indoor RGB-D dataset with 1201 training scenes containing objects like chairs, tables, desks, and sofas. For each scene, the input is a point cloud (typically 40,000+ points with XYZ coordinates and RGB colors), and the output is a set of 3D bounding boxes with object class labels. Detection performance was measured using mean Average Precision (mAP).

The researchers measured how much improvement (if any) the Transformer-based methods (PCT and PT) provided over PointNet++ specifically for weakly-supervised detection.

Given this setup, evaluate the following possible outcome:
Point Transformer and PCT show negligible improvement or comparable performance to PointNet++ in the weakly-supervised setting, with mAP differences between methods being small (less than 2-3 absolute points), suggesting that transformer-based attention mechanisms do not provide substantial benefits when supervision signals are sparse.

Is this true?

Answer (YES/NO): YES